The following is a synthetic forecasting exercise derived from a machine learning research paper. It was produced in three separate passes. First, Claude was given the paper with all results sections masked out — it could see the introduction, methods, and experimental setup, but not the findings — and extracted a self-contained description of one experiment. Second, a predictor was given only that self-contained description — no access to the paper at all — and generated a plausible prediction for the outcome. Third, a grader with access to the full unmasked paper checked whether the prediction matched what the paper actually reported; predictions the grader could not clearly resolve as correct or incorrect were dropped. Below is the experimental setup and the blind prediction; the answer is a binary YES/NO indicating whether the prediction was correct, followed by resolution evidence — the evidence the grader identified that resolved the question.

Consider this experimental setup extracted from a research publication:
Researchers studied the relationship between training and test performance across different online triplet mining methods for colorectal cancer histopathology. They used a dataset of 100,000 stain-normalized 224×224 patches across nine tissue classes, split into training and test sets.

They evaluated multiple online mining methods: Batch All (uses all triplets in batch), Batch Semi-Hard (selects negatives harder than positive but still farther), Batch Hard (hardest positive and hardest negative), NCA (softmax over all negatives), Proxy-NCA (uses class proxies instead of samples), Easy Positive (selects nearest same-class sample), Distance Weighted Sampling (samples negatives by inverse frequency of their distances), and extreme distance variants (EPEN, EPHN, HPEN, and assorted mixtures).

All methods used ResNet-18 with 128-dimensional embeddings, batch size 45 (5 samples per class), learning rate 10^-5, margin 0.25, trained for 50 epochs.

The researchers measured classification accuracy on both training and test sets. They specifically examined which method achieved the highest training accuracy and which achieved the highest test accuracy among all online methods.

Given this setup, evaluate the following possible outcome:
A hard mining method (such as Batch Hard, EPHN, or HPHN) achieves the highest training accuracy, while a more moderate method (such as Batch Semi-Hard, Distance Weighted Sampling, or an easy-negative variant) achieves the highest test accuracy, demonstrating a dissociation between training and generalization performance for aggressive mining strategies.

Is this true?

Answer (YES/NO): NO